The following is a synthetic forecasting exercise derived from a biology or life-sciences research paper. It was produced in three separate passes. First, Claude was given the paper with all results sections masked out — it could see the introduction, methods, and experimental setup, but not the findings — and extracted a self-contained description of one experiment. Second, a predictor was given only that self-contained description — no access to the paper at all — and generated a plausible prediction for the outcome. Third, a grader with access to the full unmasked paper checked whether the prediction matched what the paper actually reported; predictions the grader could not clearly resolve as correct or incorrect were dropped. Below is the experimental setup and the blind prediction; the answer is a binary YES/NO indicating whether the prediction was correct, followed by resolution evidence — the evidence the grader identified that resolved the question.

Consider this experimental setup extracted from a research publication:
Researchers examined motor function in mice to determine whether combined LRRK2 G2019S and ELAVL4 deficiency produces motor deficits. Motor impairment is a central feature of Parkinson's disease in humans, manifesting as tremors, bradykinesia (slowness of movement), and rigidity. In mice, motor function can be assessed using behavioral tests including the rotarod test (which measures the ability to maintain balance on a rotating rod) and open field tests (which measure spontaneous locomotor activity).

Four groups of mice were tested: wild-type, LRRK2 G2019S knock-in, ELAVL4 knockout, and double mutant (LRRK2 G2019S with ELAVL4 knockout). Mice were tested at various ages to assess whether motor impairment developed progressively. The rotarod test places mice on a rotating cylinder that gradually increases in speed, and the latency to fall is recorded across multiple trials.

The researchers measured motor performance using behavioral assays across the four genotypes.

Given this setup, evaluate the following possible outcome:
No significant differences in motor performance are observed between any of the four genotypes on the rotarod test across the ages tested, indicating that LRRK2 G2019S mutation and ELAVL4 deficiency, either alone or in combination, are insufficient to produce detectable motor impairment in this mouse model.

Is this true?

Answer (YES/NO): NO